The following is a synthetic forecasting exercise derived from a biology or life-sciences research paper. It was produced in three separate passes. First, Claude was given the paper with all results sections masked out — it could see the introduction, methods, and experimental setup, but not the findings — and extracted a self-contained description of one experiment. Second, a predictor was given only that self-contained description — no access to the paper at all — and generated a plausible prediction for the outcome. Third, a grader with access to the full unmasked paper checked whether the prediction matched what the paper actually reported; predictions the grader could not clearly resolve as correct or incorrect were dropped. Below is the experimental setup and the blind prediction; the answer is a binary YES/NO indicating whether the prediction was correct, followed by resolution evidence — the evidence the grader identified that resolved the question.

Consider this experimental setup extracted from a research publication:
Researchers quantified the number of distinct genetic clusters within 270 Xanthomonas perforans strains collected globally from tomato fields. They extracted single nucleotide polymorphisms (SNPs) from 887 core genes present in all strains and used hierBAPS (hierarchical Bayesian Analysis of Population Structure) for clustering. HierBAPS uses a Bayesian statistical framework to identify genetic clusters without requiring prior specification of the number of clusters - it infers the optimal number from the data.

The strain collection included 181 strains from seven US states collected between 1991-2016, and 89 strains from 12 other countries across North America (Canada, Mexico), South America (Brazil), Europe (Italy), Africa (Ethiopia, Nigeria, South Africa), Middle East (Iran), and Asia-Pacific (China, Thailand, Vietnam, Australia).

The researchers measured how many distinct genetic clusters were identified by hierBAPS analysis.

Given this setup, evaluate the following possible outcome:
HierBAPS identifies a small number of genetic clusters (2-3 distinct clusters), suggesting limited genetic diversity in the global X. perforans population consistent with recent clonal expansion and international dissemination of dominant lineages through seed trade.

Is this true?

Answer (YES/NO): NO